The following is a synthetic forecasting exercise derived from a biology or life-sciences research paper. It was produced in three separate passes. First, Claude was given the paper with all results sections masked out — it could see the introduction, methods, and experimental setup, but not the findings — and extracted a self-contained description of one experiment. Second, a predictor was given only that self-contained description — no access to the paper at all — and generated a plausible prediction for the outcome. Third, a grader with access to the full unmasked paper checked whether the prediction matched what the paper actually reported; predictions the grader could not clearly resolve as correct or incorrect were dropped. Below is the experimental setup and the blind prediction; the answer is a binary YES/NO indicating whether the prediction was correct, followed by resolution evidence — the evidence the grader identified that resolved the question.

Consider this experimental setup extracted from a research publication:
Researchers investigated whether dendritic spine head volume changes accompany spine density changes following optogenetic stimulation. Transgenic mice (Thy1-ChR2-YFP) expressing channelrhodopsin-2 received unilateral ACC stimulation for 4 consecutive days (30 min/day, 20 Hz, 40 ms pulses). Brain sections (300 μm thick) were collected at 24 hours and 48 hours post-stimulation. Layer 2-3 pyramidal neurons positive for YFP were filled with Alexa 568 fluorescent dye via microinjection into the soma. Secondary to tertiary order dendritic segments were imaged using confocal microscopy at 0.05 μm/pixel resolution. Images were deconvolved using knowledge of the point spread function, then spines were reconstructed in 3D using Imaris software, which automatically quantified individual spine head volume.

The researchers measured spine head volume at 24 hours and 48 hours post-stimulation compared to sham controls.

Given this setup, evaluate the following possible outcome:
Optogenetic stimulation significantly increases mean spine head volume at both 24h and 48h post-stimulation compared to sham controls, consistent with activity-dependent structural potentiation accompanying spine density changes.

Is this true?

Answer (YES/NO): NO